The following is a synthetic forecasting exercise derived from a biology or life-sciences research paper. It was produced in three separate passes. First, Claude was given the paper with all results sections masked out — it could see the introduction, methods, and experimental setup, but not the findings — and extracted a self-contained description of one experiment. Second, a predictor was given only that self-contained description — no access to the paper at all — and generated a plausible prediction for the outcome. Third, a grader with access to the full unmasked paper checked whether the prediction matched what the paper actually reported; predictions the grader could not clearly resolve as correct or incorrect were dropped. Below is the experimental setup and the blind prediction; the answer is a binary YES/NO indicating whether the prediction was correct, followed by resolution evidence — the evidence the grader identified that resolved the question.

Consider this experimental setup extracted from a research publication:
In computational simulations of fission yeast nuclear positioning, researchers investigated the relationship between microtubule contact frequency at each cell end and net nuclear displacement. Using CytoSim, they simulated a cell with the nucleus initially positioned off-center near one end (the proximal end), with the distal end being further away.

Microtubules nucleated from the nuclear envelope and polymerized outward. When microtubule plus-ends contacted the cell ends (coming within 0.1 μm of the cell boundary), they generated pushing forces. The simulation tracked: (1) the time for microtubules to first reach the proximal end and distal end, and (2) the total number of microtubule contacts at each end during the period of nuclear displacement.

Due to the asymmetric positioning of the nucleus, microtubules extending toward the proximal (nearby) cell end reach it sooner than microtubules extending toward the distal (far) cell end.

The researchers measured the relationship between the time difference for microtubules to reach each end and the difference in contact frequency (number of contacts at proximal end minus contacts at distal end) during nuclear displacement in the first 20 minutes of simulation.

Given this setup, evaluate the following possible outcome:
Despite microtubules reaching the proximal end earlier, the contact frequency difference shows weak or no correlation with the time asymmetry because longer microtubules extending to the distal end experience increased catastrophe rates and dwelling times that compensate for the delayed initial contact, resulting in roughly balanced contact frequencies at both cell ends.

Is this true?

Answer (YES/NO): NO